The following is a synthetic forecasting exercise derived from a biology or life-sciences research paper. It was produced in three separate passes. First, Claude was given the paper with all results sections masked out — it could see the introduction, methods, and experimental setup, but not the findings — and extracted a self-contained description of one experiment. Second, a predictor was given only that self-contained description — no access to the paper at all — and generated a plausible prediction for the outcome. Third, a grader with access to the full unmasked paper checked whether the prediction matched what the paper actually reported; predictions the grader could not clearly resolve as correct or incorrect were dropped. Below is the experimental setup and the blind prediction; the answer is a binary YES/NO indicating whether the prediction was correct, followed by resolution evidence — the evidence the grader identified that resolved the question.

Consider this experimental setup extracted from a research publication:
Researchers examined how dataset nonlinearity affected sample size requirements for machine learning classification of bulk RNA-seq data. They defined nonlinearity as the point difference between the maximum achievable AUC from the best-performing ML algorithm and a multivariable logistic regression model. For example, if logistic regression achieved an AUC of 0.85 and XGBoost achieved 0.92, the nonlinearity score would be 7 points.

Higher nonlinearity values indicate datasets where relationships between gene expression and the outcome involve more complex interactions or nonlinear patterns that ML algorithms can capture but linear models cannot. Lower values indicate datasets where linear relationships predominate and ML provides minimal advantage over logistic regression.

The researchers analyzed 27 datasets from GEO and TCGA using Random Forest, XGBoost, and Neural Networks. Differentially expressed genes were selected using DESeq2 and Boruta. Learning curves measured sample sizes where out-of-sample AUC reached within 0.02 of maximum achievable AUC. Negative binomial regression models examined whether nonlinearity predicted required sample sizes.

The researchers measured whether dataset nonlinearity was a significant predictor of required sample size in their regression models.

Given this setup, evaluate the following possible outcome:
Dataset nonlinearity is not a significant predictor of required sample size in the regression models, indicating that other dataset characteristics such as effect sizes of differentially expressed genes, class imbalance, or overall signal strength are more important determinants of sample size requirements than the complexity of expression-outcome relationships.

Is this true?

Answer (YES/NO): NO